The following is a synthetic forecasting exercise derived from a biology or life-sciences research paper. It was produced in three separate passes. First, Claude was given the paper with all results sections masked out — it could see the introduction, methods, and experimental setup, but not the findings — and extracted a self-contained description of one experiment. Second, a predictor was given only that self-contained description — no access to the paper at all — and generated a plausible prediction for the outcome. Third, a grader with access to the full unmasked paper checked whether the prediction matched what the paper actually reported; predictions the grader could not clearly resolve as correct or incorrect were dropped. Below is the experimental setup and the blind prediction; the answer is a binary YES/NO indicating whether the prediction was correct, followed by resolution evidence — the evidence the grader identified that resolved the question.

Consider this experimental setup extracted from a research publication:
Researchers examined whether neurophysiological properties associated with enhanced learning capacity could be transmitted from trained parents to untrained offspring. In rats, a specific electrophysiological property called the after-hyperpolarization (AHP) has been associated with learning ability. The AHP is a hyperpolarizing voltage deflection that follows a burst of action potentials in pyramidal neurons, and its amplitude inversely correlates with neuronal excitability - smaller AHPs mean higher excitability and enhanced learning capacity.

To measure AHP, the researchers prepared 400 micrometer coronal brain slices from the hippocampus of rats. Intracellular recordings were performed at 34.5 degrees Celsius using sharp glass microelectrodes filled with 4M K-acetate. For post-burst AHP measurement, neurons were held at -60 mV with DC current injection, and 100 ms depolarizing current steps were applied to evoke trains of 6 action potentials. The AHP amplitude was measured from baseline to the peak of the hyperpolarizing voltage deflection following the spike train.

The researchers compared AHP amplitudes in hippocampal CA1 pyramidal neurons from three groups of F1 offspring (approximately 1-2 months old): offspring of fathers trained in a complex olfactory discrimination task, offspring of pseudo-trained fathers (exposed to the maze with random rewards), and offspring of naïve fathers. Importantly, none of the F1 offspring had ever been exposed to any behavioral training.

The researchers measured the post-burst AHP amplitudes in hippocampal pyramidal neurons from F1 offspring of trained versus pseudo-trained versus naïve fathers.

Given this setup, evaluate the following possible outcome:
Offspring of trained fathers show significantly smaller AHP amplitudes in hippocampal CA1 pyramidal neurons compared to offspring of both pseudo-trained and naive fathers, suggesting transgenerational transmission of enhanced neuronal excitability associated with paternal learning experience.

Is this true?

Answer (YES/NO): YES